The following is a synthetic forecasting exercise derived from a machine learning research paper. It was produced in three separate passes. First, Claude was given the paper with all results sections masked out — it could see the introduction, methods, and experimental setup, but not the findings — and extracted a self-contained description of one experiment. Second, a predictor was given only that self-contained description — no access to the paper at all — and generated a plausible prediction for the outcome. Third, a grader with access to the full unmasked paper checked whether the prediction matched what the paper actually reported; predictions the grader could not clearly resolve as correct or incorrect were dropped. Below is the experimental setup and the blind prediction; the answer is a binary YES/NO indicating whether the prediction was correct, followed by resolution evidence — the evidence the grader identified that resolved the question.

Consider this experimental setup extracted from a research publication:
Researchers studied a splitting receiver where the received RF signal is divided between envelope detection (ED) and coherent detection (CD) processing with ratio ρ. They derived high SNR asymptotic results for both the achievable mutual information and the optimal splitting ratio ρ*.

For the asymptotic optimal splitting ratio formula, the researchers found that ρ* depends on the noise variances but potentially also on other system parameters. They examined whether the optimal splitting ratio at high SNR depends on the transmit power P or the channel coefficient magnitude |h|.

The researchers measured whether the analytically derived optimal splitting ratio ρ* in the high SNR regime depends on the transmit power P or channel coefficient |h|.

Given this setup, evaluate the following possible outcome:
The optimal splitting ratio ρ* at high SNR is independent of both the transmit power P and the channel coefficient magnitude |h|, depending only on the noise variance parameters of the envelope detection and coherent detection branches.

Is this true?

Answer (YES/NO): YES